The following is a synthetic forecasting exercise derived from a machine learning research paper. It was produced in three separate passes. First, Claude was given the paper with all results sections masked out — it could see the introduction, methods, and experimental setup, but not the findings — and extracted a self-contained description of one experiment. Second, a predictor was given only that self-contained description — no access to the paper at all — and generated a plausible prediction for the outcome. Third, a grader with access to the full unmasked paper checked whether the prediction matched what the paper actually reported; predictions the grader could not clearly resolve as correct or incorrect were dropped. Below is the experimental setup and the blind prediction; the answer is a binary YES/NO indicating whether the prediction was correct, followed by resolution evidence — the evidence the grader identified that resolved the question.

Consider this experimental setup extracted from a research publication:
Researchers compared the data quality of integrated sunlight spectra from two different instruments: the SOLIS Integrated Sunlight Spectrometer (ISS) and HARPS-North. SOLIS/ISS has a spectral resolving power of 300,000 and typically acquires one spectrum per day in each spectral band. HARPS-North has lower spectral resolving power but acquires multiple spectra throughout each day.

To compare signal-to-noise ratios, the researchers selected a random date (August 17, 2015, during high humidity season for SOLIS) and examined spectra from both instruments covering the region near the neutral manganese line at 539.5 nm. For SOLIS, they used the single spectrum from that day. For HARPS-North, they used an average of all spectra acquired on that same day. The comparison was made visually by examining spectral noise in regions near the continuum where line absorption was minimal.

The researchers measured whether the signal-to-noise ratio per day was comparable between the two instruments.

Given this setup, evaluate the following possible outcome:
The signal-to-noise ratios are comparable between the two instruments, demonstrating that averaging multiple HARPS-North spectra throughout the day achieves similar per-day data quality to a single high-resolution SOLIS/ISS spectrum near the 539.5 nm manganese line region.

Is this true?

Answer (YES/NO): YES